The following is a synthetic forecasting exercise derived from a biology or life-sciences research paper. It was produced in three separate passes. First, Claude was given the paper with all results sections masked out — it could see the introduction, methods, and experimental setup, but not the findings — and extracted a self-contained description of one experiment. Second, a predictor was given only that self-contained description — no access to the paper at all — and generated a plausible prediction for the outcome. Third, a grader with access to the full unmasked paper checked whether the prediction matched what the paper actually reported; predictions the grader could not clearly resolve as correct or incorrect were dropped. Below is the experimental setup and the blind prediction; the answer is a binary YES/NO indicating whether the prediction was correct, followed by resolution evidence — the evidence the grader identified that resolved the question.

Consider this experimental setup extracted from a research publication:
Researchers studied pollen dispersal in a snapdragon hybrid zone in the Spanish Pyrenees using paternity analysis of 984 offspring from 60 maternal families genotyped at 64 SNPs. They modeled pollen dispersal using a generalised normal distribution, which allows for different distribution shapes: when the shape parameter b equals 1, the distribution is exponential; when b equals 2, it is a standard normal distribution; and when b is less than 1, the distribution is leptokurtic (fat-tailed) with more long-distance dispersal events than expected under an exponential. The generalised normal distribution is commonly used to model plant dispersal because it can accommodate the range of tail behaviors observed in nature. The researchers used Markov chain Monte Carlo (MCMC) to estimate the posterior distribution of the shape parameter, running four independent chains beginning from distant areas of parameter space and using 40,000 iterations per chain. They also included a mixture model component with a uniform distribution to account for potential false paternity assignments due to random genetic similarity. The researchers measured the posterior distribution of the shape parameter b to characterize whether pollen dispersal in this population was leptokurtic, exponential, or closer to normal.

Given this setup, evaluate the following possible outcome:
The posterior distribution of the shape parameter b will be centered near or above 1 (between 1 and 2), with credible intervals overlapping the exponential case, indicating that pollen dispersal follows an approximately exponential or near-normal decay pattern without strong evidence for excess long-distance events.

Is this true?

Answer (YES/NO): NO